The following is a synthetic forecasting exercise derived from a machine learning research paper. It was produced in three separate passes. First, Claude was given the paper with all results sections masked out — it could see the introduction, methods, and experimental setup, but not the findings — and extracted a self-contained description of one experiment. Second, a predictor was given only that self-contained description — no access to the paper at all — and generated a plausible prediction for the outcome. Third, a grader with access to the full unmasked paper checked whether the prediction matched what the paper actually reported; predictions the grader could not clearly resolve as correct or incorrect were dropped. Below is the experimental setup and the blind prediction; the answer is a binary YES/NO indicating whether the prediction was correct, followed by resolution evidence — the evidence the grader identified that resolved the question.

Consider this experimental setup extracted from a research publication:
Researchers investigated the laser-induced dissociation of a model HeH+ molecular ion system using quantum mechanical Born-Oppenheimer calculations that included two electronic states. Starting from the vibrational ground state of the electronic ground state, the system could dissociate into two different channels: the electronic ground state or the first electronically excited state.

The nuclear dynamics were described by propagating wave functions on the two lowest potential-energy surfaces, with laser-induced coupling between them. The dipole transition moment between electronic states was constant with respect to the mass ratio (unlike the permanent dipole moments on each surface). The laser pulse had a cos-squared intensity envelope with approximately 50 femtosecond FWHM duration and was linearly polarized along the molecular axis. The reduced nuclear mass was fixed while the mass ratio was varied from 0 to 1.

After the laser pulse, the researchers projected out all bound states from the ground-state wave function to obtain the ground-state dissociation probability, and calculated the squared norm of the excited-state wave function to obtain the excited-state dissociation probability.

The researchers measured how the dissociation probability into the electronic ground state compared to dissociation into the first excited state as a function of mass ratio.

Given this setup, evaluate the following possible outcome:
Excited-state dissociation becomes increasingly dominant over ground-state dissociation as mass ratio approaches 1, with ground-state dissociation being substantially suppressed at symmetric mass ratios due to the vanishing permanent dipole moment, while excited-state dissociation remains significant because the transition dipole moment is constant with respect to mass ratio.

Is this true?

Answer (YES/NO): NO